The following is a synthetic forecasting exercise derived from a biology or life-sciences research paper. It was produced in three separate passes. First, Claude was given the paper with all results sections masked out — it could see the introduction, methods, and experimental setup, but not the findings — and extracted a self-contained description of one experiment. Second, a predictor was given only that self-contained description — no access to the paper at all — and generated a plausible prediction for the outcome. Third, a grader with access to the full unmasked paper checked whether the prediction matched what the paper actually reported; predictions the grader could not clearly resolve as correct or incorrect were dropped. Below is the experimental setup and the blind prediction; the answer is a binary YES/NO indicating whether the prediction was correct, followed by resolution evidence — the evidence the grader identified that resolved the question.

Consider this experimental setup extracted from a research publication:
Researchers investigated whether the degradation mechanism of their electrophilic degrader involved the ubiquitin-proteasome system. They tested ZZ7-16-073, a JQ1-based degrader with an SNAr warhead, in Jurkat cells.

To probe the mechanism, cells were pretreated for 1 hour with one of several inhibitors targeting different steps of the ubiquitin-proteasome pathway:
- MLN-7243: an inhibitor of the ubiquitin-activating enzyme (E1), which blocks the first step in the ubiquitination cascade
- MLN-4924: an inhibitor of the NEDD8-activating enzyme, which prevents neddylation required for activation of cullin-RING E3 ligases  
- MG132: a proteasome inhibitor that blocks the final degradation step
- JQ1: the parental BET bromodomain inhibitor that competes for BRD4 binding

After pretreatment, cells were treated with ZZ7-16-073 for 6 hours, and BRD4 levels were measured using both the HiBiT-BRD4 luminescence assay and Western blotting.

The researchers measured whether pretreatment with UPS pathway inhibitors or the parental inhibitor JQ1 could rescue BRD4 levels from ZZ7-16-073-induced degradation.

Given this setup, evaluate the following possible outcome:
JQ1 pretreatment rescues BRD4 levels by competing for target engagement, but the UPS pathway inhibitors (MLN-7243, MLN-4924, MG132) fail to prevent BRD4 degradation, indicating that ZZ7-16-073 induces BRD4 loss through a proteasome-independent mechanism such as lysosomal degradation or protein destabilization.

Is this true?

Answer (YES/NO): NO